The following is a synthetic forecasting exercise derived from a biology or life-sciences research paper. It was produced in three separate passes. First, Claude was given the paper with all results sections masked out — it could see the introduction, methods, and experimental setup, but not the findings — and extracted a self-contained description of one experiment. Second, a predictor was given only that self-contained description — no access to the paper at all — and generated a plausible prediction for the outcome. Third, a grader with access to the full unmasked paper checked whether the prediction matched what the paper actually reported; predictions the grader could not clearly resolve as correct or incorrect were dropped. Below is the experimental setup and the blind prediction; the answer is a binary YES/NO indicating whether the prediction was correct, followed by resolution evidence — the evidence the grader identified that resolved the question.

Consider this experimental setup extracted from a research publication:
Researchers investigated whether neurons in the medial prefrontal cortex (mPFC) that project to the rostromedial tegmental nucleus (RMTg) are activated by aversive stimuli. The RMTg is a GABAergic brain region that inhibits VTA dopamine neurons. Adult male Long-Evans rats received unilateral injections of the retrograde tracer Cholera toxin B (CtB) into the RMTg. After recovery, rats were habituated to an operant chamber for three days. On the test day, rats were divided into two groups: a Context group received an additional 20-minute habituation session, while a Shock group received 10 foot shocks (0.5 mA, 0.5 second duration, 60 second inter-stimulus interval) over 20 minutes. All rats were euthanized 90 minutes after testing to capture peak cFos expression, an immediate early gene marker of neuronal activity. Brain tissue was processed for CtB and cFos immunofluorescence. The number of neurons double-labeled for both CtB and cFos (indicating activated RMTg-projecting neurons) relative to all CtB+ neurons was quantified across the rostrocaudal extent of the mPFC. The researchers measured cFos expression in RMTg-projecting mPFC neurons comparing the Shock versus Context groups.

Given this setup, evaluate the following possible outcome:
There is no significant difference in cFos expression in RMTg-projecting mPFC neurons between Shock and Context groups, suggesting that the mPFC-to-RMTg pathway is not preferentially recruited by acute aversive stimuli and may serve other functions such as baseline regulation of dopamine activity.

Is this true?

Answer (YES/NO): NO